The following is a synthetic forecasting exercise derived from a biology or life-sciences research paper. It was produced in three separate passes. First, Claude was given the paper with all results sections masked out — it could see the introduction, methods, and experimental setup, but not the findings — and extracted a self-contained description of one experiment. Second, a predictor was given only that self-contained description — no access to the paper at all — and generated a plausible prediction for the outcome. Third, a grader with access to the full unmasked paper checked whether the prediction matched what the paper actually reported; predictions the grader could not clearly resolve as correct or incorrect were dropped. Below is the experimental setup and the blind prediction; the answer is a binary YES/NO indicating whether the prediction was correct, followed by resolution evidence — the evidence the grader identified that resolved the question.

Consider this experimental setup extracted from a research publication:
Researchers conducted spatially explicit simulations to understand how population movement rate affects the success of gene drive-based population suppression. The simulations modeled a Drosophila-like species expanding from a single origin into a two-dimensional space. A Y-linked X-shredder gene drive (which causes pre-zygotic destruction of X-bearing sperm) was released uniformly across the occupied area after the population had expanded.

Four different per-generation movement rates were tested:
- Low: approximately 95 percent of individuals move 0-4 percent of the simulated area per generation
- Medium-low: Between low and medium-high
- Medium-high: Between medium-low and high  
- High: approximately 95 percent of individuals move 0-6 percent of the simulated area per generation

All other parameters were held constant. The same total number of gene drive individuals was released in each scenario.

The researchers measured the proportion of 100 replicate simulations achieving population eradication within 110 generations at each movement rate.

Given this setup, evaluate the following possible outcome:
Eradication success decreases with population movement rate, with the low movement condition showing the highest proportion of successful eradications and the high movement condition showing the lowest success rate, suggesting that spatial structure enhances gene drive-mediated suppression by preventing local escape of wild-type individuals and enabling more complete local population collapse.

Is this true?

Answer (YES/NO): NO